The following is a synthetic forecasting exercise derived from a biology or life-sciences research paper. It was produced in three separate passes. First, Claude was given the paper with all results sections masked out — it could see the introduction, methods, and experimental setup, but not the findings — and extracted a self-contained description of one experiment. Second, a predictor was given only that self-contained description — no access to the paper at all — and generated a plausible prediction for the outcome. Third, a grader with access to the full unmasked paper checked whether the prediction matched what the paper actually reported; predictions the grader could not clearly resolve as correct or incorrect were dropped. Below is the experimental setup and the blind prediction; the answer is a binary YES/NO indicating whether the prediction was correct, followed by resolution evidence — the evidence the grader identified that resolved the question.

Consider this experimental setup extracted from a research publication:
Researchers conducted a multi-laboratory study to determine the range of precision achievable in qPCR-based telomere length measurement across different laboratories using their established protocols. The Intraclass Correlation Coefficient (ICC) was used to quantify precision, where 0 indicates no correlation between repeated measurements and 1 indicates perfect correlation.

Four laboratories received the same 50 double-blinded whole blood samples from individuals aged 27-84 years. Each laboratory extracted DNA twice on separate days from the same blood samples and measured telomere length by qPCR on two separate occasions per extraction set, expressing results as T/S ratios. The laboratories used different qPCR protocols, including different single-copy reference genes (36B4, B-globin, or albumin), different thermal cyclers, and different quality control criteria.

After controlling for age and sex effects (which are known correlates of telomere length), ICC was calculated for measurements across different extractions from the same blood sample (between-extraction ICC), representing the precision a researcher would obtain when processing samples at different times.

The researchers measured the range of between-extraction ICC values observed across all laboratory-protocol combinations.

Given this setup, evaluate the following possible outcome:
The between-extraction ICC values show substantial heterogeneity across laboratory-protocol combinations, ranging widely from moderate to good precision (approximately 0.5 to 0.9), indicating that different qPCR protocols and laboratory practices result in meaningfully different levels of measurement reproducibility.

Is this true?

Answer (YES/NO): NO